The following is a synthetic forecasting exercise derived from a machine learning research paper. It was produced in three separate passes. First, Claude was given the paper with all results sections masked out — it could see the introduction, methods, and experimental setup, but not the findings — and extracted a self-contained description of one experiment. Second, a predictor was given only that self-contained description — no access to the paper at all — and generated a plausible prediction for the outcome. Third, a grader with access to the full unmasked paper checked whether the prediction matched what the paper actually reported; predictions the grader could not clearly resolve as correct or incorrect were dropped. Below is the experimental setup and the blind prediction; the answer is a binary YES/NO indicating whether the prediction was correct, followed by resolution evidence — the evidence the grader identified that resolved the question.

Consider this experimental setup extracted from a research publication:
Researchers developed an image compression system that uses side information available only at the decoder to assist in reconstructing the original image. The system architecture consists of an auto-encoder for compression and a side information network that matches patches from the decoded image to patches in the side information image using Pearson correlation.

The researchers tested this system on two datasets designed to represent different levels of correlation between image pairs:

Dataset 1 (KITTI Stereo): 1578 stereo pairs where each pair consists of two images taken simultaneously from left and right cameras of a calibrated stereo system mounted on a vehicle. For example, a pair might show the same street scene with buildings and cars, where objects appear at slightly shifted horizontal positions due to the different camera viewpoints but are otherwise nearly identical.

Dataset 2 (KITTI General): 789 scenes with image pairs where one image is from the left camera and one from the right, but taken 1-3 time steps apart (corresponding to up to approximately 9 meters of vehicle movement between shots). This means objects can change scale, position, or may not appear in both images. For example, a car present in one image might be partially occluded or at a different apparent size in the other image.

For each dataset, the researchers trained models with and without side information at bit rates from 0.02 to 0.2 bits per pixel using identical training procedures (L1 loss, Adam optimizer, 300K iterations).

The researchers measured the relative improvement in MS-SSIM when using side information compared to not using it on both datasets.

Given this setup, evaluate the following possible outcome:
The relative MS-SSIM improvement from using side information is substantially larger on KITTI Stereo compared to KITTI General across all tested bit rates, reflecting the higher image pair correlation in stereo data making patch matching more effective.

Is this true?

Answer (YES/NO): YES